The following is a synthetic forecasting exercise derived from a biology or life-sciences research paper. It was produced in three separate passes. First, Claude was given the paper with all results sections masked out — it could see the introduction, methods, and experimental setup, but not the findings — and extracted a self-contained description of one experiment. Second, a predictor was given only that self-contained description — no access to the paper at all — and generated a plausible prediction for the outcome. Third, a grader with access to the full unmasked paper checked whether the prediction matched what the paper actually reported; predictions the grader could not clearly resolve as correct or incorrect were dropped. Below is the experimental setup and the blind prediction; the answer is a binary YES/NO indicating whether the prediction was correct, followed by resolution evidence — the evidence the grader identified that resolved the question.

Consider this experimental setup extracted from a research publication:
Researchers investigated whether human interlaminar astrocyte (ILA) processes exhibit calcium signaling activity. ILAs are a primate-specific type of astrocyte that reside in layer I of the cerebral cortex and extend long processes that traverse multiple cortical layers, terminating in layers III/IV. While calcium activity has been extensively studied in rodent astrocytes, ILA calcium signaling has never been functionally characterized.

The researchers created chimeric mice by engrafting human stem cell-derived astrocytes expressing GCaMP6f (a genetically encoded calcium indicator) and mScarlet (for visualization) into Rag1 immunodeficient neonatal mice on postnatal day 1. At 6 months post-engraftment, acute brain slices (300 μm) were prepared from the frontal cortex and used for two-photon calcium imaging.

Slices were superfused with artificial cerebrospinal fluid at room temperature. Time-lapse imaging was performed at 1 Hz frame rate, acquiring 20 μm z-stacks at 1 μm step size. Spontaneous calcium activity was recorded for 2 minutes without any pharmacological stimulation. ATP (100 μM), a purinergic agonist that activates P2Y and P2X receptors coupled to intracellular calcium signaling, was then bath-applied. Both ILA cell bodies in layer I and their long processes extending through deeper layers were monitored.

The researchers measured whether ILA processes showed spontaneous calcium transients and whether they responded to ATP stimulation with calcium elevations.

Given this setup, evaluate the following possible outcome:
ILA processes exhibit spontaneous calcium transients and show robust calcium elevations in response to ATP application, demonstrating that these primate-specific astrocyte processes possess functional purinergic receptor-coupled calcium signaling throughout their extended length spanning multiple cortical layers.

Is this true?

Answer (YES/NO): NO